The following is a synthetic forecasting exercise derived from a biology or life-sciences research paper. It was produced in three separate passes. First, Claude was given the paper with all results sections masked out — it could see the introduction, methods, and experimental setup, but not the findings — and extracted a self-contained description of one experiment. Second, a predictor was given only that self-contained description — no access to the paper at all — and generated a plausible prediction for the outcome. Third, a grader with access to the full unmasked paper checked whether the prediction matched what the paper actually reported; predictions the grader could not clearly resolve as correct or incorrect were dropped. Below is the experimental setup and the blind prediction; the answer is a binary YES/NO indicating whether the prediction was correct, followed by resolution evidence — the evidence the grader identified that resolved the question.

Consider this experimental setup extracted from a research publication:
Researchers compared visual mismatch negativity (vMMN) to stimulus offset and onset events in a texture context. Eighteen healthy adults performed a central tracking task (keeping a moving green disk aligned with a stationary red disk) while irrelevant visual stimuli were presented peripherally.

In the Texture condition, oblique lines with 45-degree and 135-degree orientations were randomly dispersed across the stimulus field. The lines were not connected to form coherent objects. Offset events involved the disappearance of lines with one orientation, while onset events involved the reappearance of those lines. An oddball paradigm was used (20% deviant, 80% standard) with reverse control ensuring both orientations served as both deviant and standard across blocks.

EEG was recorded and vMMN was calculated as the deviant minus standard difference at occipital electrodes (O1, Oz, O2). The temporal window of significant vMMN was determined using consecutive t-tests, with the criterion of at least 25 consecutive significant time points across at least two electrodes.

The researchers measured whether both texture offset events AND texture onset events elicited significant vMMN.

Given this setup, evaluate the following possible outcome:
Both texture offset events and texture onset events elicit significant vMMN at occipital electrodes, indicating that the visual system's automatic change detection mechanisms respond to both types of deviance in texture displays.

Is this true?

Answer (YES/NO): YES